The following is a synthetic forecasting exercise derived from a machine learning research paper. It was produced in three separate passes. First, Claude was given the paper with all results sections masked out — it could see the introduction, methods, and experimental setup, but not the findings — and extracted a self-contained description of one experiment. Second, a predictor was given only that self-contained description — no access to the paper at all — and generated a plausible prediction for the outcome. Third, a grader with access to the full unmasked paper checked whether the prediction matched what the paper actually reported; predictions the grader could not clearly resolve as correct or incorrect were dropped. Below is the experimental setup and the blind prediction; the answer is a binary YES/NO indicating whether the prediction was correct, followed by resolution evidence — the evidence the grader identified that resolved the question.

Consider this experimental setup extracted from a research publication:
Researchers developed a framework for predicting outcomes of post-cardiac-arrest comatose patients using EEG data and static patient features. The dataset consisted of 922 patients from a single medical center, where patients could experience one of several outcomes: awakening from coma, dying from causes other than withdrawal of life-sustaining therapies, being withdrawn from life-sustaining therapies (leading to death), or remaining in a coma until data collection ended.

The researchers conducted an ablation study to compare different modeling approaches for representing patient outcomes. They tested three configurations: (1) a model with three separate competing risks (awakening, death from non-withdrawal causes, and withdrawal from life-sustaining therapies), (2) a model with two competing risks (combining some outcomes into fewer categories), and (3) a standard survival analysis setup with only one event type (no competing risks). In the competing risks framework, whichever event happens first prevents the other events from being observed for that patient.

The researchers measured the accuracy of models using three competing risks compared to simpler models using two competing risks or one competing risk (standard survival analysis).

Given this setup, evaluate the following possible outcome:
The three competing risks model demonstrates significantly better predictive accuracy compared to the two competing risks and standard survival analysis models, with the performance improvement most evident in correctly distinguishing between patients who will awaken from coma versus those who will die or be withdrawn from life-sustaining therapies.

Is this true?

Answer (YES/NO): NO